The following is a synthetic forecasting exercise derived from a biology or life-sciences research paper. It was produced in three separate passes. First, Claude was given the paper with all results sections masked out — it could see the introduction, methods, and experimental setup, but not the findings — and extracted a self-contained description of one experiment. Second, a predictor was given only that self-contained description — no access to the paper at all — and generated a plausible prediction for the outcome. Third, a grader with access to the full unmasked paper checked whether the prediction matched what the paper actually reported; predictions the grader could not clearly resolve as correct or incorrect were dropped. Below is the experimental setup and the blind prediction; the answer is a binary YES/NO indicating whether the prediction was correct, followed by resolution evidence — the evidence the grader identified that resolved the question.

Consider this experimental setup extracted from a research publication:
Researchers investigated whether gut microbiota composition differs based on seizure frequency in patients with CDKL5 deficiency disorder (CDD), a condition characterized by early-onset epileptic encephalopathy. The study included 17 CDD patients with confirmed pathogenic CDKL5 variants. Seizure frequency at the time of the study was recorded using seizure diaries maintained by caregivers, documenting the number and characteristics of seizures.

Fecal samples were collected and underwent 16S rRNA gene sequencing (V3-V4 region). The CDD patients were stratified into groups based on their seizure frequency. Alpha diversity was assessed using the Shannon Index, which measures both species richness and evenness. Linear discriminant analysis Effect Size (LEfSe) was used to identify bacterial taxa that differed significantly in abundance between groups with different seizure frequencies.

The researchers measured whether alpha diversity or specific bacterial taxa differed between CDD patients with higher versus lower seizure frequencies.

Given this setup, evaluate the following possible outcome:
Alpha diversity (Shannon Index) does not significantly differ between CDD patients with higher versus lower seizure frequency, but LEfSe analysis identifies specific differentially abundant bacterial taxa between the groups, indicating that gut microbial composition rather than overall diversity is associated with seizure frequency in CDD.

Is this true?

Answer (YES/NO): YES